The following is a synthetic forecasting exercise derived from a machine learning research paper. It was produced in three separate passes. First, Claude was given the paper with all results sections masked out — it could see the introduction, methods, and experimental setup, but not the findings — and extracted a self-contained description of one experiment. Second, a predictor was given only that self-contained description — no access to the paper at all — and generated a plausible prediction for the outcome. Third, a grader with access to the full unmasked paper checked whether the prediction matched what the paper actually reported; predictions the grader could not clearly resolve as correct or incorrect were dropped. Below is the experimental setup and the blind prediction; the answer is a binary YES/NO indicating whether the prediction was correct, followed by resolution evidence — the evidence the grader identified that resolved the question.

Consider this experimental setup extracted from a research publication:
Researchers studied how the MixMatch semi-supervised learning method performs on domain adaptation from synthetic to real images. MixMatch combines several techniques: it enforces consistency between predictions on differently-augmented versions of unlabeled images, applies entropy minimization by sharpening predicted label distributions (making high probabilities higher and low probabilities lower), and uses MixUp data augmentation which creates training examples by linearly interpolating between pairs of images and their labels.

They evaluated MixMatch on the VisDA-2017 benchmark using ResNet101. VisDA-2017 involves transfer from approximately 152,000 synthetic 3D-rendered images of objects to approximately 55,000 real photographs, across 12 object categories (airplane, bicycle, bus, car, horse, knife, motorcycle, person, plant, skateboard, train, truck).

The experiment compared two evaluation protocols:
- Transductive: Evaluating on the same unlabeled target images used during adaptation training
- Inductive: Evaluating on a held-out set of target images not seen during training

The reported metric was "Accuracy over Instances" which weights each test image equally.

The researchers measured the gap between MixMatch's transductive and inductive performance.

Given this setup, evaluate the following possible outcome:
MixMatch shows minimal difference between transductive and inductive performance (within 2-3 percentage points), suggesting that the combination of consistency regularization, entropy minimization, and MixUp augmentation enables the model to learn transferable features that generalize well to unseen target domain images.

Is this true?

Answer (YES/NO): NO